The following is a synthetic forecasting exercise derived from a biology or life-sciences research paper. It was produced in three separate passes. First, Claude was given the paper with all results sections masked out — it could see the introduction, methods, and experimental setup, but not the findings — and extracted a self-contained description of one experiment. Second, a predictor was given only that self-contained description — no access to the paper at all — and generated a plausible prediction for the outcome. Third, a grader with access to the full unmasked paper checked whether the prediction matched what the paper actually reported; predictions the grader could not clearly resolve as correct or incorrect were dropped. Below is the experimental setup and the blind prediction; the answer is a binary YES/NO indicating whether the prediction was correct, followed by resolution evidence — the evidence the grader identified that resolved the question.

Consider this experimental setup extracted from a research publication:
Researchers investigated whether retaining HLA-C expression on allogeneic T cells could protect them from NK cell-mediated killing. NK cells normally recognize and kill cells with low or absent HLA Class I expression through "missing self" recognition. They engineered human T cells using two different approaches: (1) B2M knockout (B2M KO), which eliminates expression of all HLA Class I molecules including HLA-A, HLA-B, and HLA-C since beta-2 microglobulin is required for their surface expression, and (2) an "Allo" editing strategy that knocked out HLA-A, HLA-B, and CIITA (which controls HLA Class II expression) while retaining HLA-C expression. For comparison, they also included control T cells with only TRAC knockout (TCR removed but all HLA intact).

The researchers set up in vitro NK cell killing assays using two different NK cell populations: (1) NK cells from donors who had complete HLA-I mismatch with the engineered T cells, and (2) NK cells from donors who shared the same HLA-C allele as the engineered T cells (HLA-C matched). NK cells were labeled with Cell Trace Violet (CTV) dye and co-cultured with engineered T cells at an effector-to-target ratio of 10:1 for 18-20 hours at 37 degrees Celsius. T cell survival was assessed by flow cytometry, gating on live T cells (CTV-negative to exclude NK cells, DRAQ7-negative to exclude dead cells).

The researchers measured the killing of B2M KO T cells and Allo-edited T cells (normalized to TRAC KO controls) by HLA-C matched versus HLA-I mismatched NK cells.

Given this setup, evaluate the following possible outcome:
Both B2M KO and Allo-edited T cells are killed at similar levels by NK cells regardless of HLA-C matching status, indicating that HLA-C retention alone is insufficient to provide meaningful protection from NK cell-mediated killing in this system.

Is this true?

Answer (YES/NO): NO